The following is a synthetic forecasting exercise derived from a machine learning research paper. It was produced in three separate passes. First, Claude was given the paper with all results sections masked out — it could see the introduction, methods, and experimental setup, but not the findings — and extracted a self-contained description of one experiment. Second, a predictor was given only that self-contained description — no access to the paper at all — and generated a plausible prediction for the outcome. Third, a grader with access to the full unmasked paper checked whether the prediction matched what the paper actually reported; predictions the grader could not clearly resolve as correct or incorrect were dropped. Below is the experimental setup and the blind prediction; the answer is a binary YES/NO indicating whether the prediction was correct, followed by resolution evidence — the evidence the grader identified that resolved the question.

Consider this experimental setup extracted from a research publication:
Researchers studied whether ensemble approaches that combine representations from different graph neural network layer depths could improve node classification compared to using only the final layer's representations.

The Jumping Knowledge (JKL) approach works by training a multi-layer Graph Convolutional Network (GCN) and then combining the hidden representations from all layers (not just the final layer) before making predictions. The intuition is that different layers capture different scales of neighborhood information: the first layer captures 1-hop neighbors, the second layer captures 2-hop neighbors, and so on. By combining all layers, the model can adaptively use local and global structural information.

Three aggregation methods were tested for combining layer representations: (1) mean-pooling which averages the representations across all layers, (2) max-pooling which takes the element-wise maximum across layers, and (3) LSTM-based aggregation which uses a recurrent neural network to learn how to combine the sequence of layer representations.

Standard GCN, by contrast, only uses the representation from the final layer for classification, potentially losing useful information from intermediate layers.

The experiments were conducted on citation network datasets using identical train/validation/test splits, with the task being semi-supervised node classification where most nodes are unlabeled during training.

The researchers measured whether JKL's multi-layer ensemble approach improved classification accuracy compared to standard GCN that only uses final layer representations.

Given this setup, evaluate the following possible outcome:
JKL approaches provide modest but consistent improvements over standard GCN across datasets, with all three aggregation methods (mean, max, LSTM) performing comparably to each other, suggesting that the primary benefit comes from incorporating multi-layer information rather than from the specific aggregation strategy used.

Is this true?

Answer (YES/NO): NO